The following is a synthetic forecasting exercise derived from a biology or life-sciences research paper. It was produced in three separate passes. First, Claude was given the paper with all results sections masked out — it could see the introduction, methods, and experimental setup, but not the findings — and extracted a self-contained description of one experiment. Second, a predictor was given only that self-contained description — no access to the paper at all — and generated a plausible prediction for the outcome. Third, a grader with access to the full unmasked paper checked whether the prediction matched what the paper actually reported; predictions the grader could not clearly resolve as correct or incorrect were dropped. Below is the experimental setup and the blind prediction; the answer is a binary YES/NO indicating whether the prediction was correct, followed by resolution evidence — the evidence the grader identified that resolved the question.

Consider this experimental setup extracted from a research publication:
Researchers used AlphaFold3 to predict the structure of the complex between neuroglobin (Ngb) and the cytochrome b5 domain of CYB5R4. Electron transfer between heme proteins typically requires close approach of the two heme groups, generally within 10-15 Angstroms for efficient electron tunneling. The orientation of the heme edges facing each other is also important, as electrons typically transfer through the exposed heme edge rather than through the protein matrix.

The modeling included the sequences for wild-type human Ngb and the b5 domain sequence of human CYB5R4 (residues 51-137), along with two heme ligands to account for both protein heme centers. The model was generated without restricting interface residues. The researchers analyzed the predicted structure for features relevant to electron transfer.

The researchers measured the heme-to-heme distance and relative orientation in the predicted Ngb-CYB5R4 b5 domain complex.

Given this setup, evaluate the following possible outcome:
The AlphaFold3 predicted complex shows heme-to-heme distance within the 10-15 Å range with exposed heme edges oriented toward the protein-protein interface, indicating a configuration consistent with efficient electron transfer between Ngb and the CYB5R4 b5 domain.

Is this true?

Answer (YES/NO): NO